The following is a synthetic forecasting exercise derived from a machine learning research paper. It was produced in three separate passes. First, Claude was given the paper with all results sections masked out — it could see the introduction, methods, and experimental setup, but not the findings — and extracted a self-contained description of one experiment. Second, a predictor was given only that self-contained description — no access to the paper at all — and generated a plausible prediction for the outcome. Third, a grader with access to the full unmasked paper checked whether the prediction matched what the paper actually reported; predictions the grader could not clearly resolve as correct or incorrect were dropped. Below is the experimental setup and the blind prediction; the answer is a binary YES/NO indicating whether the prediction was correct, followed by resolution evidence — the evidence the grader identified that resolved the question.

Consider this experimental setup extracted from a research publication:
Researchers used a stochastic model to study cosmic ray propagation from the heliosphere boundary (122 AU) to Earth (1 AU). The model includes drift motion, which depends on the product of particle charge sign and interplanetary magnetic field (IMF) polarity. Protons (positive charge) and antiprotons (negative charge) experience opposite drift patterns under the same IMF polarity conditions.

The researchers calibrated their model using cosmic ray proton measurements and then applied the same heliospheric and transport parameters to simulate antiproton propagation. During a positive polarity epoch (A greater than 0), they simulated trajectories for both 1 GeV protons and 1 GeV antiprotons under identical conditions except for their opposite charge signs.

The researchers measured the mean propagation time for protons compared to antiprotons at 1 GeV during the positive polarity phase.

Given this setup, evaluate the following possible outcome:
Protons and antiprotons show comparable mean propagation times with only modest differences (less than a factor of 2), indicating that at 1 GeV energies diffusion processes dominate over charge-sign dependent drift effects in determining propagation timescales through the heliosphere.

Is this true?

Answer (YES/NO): NO